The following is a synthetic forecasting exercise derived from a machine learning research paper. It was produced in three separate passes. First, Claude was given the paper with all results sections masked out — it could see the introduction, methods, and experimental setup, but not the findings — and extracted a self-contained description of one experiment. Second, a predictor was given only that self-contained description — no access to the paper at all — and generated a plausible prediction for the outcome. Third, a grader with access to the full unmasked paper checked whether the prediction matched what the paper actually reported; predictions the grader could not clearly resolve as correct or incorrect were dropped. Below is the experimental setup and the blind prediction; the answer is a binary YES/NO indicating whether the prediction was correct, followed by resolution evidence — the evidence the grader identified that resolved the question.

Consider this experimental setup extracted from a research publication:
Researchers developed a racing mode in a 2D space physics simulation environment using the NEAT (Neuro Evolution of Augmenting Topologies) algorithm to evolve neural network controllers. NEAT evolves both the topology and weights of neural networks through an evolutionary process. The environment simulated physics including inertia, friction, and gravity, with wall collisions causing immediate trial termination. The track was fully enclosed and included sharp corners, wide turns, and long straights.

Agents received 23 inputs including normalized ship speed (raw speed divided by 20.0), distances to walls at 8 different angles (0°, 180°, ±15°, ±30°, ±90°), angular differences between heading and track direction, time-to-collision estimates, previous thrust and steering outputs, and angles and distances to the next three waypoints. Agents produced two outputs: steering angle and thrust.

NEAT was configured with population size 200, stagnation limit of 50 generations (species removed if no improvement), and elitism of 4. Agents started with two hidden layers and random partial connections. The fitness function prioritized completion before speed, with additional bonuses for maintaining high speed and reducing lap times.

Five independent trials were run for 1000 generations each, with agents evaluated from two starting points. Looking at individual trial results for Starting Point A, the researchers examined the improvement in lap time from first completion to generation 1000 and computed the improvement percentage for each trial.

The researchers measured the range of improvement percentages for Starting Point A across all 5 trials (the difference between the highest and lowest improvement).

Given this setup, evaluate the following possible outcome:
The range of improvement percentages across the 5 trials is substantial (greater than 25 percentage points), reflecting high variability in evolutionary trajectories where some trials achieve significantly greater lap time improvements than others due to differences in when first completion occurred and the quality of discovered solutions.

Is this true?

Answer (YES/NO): NO